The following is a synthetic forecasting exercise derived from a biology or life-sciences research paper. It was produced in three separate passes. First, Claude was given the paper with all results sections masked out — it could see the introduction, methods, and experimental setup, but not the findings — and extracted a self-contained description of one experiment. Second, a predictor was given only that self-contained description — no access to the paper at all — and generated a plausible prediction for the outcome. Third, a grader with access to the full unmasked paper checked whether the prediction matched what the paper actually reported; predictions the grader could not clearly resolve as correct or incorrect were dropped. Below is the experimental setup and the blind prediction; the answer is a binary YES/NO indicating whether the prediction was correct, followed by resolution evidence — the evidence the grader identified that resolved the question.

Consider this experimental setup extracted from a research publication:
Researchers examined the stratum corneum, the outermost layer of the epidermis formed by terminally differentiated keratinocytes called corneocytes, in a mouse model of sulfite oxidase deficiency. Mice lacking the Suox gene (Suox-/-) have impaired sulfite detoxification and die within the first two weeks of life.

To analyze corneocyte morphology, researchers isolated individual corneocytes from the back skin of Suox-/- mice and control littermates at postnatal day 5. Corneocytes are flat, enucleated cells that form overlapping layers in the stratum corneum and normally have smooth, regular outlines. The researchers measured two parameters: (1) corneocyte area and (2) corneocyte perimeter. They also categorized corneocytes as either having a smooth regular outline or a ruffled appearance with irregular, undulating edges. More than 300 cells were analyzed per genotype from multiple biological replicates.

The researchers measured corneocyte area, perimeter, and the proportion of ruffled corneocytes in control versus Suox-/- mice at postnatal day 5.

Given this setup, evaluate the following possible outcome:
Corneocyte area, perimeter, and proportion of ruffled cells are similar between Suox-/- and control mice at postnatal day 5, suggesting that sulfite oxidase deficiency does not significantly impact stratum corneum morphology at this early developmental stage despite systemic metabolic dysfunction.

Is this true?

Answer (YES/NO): NO